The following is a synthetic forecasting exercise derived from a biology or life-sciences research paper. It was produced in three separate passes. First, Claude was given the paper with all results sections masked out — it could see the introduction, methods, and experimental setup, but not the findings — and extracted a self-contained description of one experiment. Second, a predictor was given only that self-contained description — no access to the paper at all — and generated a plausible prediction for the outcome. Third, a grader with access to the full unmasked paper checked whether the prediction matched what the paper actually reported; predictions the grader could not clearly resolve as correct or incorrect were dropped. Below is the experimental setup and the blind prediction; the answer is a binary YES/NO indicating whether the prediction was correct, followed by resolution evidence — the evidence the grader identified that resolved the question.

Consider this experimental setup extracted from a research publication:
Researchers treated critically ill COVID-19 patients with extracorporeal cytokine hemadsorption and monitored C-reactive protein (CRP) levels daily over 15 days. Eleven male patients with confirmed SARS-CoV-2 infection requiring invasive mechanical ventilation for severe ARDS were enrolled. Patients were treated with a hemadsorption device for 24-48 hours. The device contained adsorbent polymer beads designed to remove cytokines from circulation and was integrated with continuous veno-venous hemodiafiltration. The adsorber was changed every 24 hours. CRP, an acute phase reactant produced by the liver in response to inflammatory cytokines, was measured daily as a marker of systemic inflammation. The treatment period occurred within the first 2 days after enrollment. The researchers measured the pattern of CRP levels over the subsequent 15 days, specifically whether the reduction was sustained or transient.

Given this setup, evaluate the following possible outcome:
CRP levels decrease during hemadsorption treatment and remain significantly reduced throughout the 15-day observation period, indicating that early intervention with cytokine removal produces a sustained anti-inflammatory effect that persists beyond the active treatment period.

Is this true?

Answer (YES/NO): NO